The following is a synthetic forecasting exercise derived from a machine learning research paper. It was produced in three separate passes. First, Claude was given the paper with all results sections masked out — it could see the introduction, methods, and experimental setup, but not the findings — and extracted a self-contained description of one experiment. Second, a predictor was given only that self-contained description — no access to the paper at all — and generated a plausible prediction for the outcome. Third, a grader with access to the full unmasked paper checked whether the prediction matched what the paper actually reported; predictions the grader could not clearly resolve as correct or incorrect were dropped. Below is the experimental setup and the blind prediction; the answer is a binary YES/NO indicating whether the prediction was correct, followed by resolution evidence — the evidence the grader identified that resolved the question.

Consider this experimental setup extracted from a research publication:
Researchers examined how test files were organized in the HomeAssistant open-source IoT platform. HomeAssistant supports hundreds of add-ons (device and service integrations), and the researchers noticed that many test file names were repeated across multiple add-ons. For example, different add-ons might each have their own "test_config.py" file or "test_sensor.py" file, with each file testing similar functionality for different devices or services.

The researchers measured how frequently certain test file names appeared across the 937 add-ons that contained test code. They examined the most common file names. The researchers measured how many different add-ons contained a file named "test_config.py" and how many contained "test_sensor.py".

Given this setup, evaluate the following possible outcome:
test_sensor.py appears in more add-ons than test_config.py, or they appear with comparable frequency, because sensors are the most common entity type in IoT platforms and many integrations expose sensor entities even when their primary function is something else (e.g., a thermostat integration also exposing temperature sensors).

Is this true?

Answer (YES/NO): NO